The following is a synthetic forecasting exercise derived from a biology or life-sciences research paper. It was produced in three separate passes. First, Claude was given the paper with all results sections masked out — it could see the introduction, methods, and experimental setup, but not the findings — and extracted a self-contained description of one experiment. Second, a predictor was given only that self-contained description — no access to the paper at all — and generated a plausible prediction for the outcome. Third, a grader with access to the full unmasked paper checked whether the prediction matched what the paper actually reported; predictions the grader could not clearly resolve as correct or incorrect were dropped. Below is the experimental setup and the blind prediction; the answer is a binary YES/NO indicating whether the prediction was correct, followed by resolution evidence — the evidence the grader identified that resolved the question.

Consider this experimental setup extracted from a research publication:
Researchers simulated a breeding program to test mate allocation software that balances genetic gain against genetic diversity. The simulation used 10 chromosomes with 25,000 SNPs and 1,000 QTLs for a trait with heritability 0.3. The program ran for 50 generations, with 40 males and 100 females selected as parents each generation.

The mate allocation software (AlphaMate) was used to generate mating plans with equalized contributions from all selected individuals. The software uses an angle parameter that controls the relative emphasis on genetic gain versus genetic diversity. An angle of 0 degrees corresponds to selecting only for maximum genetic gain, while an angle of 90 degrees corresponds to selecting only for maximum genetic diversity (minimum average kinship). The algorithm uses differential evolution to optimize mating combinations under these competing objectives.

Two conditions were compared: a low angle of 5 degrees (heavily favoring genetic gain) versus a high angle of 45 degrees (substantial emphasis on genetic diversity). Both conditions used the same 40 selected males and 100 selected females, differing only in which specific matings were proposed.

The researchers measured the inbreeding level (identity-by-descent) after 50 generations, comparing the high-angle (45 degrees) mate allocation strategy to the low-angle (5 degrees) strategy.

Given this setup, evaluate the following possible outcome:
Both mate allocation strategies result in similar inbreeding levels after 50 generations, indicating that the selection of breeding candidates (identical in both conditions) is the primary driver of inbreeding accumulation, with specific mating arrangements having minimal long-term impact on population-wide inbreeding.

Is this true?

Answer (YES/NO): NO